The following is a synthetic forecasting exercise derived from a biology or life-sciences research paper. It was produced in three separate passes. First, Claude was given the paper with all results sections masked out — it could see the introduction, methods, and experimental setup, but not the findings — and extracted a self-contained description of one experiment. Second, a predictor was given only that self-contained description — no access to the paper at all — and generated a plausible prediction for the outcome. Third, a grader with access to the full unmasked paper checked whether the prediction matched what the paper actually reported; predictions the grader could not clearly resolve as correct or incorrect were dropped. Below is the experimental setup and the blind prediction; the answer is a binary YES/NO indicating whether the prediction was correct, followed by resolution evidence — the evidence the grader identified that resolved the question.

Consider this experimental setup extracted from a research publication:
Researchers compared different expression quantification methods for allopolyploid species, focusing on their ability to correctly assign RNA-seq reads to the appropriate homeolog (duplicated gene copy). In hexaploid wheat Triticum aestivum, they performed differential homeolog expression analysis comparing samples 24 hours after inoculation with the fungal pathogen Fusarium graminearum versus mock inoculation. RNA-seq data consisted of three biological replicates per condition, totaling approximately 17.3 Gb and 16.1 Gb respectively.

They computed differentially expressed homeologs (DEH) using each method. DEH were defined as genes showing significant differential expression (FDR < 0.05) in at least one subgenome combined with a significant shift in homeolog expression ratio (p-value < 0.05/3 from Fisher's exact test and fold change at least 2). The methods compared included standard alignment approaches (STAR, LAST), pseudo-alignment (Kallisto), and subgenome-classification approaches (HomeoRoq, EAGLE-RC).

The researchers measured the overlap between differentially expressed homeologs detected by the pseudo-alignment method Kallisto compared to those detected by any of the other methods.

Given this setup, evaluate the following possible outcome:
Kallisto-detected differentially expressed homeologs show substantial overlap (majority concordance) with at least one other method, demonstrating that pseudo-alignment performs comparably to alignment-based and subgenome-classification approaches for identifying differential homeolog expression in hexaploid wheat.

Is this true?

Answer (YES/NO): NO